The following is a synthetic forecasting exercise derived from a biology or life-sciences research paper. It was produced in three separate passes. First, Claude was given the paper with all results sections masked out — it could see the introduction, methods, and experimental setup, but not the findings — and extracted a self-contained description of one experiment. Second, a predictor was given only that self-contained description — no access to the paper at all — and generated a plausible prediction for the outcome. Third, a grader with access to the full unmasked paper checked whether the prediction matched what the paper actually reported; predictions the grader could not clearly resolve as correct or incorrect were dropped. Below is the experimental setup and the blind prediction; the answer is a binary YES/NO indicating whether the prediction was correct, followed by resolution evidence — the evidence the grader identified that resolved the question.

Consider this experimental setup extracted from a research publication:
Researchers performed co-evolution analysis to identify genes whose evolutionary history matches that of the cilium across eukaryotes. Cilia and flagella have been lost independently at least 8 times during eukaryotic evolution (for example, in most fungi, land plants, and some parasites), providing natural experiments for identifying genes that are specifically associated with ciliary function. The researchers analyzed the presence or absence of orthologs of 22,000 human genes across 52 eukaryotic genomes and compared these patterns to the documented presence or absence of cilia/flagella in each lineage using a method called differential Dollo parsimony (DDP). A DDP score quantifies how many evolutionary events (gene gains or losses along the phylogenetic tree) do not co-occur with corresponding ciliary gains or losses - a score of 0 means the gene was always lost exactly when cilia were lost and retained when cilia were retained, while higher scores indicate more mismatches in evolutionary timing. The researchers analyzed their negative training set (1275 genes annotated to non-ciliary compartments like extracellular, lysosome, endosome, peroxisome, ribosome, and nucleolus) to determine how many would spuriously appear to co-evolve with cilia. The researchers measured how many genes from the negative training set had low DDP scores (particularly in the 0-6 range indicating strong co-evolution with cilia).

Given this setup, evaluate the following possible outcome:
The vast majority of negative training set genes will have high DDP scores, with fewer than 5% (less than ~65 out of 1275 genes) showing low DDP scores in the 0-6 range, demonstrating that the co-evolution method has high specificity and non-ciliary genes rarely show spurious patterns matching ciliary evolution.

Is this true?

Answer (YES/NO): YES